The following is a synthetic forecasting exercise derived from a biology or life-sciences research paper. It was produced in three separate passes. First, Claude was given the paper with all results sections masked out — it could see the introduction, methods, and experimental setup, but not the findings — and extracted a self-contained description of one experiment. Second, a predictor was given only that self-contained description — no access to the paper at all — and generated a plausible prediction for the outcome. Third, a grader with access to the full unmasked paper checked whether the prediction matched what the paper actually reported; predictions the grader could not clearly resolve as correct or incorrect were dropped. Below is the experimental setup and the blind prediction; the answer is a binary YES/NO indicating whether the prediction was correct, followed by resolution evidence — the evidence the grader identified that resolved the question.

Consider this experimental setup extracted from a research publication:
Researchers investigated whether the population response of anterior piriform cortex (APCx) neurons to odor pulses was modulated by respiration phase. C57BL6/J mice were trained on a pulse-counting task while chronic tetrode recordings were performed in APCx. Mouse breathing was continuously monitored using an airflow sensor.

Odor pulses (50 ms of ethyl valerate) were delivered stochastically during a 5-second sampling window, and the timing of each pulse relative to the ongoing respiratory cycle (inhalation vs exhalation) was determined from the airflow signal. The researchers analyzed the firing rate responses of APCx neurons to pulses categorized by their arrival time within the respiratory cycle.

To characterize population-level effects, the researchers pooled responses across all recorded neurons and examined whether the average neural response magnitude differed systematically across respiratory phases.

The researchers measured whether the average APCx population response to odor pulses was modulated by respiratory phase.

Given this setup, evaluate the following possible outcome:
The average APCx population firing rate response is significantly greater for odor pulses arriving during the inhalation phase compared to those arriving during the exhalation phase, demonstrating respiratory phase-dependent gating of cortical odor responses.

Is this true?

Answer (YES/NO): YES